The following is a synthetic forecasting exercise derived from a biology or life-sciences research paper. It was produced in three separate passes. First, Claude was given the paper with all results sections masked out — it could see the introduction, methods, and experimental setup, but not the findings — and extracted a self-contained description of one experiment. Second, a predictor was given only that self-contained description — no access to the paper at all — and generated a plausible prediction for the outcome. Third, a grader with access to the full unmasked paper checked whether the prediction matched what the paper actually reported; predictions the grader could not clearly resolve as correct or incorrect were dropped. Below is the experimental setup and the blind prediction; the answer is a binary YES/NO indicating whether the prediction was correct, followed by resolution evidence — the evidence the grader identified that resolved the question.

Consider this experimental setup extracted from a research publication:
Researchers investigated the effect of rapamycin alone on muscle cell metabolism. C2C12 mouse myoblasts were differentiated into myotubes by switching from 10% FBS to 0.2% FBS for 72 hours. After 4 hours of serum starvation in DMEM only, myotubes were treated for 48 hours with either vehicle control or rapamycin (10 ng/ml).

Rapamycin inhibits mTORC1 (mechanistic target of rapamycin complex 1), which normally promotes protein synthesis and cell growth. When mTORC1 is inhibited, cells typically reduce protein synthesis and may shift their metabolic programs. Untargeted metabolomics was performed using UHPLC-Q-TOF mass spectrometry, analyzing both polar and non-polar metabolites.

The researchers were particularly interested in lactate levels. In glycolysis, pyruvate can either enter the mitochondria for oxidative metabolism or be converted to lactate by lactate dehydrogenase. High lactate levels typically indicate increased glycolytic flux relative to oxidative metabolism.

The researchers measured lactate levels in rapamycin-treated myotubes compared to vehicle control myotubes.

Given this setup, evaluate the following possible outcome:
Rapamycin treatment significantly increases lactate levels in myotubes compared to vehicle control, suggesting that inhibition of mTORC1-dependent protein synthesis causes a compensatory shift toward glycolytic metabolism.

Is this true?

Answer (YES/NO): NO